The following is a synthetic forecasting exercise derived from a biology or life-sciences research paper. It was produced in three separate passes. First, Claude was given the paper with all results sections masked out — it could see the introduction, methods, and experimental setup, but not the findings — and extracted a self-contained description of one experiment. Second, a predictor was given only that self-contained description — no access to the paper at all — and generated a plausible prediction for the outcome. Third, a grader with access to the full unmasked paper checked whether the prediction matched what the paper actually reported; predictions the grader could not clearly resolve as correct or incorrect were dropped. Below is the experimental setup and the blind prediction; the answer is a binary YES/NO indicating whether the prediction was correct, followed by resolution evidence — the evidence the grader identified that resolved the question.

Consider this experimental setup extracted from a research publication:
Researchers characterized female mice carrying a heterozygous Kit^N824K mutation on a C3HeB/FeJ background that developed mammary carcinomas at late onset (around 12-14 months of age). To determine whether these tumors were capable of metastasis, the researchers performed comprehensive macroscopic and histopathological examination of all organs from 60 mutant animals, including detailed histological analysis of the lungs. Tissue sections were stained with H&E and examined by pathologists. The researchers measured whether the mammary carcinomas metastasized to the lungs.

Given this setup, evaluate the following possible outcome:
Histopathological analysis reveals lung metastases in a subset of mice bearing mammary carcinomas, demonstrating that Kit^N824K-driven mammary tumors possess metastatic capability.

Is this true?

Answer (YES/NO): YES